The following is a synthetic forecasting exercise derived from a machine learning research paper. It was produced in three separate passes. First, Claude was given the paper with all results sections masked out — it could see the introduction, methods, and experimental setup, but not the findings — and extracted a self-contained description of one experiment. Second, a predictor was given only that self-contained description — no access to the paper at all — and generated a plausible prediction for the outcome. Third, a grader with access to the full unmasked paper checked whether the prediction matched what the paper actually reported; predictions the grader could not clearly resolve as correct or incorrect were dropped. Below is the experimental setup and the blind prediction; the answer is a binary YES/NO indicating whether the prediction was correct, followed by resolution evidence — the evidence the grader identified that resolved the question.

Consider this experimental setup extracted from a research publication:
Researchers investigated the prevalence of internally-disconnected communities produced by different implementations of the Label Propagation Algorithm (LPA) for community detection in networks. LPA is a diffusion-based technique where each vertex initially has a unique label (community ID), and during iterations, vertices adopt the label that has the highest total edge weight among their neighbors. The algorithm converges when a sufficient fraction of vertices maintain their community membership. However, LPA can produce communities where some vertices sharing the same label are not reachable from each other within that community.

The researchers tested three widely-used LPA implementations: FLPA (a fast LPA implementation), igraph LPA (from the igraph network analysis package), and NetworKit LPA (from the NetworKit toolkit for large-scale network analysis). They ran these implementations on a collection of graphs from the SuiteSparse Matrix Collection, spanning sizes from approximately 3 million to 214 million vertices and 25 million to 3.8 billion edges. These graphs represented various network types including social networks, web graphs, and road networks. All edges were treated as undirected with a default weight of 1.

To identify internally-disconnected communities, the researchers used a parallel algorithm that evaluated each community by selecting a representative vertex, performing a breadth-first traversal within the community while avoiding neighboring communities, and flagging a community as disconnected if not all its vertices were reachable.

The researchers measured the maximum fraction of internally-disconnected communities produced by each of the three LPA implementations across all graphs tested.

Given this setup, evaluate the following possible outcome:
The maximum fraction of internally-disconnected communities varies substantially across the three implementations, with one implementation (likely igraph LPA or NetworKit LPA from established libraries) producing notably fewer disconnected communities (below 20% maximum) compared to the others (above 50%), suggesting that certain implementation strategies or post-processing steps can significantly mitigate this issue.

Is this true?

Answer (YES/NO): NO